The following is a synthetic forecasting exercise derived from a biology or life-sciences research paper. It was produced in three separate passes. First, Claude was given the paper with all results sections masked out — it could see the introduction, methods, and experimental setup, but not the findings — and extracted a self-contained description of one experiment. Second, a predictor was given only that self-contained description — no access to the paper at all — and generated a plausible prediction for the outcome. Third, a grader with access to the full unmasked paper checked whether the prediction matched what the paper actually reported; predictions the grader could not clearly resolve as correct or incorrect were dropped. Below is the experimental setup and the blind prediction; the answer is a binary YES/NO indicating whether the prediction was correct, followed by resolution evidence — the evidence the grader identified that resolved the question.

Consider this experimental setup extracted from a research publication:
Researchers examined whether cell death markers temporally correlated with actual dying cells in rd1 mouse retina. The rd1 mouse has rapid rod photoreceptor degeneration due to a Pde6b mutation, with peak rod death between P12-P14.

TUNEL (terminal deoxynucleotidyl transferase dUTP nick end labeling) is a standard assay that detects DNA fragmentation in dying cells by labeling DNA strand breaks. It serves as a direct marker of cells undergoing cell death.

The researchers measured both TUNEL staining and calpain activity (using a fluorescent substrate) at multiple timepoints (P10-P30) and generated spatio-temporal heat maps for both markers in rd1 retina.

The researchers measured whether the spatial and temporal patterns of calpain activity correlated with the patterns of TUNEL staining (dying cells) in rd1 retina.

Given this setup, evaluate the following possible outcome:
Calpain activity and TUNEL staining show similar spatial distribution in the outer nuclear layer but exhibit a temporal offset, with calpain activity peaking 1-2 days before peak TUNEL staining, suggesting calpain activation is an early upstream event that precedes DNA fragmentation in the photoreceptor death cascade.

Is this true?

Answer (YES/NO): NO